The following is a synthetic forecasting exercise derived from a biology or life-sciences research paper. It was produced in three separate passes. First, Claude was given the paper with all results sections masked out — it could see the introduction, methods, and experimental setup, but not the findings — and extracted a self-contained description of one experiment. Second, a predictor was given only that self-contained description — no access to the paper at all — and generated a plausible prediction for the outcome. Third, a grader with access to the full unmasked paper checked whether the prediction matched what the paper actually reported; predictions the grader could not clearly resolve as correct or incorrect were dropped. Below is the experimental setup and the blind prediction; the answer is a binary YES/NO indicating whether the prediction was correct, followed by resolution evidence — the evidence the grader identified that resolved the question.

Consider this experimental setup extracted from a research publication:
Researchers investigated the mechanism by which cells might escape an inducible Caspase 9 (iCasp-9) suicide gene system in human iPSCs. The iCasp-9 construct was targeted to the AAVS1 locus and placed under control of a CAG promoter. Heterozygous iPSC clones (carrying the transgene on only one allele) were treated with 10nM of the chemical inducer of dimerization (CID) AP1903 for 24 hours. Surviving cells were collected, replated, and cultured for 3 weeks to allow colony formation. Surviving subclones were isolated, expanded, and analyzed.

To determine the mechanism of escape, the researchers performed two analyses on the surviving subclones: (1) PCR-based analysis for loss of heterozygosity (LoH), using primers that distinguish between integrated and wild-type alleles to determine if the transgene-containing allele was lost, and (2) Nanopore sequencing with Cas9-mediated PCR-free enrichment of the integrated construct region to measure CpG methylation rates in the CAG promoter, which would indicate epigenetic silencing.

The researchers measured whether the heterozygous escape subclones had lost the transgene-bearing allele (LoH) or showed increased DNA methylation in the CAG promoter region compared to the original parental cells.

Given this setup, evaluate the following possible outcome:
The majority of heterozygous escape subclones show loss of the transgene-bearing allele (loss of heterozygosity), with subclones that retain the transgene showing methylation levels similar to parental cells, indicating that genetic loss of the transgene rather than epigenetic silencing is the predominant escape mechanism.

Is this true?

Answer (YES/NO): NO